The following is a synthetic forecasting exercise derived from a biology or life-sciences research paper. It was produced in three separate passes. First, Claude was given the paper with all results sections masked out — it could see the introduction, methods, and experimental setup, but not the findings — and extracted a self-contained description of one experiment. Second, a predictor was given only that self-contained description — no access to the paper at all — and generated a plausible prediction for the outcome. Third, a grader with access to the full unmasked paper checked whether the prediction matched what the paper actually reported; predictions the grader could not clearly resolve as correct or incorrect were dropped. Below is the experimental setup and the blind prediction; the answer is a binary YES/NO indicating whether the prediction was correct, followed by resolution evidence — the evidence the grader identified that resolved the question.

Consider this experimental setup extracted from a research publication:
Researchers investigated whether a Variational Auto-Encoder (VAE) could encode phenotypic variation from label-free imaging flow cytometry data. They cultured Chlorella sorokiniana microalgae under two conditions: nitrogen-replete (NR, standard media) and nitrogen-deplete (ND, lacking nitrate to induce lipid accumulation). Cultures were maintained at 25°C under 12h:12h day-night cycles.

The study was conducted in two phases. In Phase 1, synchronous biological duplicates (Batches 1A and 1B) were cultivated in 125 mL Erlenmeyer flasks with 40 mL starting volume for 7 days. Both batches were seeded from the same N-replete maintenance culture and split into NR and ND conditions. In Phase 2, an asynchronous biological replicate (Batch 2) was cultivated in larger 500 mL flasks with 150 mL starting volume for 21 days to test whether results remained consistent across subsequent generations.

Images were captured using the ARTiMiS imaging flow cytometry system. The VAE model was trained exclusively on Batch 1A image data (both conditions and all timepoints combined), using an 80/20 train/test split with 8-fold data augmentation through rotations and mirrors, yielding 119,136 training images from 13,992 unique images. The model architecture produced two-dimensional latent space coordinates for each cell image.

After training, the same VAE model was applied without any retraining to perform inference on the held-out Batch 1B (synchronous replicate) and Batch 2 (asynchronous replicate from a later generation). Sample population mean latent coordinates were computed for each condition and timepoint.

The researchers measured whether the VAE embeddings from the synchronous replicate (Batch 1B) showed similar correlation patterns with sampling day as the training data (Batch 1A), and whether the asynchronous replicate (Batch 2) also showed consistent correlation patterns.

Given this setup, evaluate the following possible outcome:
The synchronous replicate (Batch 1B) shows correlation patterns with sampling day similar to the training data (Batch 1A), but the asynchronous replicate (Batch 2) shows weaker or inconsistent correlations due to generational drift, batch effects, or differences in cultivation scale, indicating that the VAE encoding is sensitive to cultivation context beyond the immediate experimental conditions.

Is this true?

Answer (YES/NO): NO